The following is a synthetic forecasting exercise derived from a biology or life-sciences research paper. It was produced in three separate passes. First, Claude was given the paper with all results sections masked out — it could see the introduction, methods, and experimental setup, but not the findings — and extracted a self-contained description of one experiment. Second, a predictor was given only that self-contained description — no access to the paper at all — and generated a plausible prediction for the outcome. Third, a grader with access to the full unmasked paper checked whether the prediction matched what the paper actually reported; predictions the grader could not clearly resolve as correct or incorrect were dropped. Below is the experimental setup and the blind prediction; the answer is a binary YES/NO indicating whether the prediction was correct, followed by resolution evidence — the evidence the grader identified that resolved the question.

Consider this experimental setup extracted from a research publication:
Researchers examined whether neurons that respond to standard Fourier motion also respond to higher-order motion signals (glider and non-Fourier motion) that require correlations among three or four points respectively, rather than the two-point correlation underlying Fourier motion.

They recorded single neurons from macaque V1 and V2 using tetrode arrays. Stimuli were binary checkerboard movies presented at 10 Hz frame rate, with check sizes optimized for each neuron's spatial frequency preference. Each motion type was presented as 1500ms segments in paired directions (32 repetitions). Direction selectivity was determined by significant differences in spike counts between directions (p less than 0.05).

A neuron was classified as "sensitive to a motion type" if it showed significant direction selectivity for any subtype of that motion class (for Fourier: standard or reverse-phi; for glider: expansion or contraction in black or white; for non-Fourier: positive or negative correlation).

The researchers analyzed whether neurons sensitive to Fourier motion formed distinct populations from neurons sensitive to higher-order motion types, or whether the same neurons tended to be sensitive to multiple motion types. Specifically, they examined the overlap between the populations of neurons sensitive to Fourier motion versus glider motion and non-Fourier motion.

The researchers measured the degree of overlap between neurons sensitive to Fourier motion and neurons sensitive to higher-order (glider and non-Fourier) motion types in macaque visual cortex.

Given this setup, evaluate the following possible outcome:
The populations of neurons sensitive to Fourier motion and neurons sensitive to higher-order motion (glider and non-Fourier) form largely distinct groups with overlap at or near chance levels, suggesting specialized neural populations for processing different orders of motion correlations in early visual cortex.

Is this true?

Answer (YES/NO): NO